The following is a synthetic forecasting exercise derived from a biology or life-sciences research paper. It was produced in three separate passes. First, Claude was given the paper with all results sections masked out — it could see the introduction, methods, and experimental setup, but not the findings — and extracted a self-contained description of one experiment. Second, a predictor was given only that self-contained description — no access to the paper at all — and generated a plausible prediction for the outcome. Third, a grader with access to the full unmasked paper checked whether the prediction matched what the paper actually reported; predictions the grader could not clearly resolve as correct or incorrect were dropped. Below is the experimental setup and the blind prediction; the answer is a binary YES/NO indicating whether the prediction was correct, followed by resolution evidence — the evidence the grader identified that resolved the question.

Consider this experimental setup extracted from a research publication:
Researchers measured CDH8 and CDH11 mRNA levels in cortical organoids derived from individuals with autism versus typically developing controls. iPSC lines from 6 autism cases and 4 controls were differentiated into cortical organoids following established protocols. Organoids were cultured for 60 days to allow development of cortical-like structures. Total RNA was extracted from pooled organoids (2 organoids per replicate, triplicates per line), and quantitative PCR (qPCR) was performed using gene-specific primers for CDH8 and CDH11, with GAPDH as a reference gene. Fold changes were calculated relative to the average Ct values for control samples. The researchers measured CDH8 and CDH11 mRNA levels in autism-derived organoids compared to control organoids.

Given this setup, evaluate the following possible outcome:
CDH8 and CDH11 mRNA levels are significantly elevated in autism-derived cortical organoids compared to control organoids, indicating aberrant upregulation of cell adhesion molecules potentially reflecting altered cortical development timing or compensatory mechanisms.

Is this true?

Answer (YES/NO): NO